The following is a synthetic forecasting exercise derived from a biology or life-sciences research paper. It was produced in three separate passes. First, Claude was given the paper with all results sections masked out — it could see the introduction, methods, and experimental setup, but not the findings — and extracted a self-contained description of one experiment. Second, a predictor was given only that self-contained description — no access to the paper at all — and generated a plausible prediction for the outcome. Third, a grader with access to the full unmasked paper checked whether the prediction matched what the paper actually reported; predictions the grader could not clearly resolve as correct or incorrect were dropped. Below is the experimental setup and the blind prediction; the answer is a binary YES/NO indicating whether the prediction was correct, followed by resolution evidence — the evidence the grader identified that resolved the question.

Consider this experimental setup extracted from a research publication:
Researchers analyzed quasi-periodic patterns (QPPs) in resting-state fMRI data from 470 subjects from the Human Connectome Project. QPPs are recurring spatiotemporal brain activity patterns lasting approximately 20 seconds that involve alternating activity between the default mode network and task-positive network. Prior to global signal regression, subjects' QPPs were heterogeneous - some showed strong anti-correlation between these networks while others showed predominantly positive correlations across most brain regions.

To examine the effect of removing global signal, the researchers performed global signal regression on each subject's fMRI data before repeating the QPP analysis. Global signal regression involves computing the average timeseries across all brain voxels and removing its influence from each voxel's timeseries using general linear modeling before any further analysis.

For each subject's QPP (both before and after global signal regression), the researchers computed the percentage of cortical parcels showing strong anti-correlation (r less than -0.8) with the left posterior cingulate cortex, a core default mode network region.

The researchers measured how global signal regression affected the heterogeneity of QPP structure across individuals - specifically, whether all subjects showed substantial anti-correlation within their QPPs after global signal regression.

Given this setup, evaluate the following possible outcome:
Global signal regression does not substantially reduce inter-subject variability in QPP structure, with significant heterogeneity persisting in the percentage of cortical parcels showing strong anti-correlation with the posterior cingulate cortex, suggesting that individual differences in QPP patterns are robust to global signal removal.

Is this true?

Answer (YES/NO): NO